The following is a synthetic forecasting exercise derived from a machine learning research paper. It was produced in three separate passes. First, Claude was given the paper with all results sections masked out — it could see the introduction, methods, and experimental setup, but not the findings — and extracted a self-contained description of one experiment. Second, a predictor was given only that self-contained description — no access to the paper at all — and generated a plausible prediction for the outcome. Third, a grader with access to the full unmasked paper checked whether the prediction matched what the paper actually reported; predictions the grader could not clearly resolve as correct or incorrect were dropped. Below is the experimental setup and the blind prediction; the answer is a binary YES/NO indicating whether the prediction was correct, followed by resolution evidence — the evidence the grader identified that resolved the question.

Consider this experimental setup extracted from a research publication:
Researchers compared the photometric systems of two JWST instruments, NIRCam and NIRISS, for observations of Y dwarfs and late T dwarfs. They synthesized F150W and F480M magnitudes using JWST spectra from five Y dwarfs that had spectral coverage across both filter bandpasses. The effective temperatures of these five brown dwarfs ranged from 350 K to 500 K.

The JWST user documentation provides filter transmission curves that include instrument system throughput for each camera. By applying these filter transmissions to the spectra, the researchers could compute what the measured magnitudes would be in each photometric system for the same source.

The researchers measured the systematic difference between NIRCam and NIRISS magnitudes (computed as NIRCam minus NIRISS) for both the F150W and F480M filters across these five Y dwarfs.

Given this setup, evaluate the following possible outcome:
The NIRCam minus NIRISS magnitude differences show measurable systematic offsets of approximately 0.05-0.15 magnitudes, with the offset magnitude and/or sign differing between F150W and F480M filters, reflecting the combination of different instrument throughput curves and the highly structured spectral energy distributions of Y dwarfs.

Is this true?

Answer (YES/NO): NO